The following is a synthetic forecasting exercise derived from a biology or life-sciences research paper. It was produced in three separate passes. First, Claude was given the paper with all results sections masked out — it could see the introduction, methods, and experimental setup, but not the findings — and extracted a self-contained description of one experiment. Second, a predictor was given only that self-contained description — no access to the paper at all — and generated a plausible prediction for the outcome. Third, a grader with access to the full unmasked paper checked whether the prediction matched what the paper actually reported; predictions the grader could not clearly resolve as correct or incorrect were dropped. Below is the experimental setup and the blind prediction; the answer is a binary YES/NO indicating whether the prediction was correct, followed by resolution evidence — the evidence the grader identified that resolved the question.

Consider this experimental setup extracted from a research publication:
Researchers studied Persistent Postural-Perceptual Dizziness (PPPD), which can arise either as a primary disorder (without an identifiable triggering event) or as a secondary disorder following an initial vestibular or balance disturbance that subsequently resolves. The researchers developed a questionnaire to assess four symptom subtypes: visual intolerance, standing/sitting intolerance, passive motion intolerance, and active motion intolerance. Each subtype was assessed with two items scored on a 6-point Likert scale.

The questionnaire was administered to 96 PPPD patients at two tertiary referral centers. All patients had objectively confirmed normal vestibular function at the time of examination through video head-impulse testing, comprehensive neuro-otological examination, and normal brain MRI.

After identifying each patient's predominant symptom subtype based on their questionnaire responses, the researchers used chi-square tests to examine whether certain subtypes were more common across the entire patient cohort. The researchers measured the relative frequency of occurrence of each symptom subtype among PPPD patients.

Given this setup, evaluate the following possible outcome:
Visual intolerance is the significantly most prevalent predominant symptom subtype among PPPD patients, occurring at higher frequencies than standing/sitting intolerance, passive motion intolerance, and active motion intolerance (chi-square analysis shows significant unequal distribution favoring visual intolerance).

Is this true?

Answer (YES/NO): NO